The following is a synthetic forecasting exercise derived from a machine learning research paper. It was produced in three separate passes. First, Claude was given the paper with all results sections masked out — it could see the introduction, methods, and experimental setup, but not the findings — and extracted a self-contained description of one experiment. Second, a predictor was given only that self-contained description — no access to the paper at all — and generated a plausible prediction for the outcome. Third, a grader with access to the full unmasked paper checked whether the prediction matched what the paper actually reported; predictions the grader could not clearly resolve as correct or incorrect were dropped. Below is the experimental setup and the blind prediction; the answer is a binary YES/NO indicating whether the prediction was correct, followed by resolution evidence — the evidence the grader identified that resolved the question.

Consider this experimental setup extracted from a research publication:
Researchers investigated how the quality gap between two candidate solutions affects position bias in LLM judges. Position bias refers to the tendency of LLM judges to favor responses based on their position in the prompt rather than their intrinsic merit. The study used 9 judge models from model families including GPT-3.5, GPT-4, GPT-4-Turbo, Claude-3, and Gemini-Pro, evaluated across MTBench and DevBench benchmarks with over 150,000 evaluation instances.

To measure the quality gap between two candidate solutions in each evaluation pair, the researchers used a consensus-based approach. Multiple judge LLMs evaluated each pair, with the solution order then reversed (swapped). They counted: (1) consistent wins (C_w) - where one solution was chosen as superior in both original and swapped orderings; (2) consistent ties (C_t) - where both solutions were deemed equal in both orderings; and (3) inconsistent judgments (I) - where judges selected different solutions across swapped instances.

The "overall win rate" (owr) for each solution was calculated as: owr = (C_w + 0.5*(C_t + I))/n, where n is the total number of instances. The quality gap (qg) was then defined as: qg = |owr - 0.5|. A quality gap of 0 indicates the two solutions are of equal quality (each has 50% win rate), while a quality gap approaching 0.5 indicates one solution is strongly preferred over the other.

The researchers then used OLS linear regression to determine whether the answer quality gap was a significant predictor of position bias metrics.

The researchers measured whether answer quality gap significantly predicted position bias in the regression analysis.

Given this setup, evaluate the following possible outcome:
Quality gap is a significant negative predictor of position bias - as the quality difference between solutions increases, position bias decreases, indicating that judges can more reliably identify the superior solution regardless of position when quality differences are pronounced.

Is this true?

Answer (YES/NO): YES